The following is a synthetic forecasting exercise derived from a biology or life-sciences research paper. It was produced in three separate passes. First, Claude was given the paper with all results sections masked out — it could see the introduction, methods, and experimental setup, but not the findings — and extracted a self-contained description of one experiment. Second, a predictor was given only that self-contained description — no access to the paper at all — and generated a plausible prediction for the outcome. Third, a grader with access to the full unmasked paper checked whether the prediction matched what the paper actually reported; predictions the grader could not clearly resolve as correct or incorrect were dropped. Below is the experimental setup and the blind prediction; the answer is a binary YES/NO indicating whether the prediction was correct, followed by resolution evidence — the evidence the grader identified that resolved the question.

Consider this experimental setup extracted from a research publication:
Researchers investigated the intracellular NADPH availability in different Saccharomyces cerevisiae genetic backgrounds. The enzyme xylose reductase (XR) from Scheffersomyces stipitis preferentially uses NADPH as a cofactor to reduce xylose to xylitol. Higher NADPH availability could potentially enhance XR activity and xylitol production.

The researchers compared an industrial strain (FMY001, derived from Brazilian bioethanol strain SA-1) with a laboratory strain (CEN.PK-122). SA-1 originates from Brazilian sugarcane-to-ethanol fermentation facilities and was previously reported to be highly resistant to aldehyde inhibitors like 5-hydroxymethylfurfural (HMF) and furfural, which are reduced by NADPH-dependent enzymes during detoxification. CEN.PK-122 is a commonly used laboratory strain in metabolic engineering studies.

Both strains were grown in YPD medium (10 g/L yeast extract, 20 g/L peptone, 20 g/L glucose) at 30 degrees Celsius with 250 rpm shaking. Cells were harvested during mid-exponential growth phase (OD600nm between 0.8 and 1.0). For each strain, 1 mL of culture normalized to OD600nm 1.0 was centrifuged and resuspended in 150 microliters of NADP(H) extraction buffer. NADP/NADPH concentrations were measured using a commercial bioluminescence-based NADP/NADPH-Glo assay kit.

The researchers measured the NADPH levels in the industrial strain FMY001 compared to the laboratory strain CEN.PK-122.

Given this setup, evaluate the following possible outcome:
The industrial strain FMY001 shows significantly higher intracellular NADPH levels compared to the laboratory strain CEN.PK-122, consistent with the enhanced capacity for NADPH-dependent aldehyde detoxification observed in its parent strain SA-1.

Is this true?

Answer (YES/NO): YES